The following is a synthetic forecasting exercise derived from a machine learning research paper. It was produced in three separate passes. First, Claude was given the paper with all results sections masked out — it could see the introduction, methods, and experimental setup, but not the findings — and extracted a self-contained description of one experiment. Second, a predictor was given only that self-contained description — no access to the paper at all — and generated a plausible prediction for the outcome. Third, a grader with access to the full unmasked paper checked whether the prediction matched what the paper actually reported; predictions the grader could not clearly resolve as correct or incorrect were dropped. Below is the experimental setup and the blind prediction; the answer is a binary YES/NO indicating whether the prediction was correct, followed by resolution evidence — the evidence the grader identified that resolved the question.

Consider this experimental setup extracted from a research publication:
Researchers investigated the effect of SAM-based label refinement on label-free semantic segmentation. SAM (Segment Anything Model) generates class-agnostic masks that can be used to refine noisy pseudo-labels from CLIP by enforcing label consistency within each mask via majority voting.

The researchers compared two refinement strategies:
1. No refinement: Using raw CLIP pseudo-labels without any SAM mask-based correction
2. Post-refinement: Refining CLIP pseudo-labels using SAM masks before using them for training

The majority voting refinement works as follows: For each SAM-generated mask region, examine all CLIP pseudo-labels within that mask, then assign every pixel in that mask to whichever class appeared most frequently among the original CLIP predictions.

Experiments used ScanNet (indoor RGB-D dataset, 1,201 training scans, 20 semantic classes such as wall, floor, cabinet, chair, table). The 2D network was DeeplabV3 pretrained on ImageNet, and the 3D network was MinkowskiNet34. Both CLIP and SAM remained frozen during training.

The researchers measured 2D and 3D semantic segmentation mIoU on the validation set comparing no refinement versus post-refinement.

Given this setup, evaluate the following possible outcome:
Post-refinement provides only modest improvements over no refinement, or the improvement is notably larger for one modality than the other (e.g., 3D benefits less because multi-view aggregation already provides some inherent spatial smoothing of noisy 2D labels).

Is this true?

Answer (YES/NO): YES